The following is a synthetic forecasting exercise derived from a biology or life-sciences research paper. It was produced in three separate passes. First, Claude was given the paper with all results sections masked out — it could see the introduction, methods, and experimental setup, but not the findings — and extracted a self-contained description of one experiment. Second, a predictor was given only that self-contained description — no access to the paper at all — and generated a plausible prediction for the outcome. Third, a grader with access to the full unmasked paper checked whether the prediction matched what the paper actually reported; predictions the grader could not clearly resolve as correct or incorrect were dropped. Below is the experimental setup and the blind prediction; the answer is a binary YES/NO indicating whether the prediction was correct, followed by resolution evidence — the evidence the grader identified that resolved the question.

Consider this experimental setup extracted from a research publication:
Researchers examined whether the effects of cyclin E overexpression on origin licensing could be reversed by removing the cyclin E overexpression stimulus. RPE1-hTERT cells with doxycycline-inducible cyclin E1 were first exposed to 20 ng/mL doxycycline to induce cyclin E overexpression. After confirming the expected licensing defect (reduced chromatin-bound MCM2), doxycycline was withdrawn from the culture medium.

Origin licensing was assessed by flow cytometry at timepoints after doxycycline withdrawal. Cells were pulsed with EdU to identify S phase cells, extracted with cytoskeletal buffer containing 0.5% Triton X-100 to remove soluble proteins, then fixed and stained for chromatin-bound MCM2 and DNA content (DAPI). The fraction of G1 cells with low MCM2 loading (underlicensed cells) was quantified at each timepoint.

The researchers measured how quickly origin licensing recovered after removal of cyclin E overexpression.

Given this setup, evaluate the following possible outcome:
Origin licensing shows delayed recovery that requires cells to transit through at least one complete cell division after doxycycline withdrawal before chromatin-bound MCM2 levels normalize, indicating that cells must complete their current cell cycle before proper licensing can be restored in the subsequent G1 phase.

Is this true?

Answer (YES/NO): NO